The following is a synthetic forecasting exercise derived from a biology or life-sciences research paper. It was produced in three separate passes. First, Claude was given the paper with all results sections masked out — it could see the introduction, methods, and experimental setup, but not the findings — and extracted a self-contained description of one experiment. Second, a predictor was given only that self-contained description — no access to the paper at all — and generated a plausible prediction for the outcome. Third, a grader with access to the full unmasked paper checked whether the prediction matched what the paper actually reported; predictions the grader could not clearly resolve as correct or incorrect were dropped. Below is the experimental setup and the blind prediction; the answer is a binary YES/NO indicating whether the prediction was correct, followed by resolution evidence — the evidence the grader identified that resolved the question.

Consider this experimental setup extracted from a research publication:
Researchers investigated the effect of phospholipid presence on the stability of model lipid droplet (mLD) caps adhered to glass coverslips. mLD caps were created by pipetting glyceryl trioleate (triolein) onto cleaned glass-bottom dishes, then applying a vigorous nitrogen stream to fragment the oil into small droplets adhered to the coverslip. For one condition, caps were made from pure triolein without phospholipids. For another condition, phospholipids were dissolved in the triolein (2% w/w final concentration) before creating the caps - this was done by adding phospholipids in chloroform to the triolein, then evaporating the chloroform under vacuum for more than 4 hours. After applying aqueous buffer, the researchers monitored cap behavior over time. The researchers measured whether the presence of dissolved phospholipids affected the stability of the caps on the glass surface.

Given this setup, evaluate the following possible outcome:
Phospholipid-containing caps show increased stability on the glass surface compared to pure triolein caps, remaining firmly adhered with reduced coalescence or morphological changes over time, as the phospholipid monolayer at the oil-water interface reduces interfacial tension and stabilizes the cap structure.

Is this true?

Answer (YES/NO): NO